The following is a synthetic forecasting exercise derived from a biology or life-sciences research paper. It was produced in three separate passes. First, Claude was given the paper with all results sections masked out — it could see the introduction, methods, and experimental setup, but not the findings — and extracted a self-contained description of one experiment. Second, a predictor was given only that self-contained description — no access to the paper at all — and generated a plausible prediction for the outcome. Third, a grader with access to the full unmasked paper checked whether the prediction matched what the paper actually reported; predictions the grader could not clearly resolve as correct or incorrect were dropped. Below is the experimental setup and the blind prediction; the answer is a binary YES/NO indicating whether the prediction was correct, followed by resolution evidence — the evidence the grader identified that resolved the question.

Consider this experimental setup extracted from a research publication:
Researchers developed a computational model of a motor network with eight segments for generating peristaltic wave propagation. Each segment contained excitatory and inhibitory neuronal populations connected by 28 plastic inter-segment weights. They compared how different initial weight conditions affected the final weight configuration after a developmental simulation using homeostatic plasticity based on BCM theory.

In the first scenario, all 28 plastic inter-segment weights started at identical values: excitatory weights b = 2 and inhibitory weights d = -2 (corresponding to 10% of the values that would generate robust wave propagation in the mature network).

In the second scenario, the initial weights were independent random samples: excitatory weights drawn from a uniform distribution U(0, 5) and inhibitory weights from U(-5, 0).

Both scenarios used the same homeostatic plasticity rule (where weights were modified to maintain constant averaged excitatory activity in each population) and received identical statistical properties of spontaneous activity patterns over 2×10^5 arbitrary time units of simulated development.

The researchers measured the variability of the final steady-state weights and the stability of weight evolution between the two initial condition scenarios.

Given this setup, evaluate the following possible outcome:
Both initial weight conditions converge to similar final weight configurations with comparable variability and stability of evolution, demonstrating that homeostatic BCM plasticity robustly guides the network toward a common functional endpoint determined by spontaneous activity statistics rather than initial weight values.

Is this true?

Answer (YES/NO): NO